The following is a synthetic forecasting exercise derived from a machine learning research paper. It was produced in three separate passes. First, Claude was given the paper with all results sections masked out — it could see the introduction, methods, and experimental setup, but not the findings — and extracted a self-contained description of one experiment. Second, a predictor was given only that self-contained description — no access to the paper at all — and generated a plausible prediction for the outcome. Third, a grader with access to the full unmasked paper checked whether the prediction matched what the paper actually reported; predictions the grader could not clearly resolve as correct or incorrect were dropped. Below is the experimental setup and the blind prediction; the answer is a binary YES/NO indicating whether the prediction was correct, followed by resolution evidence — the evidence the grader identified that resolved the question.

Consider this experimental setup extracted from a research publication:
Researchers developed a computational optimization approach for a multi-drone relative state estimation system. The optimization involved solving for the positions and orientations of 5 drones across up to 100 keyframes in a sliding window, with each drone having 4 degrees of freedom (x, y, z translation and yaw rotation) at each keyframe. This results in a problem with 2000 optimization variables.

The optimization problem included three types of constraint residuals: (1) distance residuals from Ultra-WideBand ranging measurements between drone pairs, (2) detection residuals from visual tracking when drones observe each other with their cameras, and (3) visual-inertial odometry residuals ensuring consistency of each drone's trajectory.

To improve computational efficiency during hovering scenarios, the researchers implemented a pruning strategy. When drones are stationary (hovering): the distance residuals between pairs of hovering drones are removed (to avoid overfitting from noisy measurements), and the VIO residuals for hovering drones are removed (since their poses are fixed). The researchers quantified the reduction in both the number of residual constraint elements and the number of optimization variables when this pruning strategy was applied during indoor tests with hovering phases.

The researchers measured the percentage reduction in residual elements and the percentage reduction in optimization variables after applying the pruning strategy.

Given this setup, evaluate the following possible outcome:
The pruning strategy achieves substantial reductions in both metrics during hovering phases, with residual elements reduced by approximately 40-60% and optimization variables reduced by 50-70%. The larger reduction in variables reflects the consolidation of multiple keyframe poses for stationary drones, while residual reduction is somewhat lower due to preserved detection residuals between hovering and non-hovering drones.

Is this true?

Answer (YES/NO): NO